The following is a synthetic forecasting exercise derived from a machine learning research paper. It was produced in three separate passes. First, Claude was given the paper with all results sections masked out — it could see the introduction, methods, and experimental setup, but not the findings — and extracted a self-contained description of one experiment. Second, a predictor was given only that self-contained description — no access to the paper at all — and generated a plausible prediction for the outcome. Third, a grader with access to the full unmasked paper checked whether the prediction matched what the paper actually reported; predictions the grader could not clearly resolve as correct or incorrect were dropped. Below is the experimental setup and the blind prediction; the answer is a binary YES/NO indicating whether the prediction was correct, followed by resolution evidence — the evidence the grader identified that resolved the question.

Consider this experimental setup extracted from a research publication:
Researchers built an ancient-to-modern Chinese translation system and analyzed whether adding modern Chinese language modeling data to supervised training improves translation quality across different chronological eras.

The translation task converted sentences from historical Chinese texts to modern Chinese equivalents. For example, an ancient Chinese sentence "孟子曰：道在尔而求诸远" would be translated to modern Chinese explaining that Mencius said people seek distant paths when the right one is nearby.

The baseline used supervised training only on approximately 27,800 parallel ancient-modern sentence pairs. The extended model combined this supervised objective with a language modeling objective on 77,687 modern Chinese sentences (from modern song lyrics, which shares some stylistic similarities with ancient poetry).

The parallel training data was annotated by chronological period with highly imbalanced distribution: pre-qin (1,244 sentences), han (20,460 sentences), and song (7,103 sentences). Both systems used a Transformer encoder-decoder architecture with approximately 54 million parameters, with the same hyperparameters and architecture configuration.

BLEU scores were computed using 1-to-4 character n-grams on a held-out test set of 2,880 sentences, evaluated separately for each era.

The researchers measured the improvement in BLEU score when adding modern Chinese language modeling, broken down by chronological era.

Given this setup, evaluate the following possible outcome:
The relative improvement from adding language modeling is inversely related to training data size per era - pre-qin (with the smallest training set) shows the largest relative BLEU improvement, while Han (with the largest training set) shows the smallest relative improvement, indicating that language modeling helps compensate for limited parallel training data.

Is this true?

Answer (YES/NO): NO